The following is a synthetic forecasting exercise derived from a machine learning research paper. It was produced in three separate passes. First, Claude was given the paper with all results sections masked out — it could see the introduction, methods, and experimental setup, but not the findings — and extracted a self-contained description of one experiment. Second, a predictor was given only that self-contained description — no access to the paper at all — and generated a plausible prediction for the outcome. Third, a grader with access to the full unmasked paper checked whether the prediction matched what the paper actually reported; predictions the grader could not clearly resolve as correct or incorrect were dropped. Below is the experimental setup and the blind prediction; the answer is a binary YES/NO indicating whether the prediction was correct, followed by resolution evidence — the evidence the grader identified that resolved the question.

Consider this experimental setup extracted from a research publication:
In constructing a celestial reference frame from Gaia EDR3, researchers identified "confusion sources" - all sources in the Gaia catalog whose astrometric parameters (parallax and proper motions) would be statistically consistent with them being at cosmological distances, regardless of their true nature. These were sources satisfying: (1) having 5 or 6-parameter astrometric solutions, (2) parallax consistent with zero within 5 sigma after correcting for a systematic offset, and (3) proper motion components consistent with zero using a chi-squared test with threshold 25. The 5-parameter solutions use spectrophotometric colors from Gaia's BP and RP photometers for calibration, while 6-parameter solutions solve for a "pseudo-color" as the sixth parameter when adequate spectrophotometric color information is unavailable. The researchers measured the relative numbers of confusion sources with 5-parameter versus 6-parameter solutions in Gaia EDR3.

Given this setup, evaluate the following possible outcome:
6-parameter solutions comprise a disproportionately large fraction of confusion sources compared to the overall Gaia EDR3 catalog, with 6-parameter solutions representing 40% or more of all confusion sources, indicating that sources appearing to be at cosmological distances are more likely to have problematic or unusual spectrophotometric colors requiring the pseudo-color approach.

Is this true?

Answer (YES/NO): YES